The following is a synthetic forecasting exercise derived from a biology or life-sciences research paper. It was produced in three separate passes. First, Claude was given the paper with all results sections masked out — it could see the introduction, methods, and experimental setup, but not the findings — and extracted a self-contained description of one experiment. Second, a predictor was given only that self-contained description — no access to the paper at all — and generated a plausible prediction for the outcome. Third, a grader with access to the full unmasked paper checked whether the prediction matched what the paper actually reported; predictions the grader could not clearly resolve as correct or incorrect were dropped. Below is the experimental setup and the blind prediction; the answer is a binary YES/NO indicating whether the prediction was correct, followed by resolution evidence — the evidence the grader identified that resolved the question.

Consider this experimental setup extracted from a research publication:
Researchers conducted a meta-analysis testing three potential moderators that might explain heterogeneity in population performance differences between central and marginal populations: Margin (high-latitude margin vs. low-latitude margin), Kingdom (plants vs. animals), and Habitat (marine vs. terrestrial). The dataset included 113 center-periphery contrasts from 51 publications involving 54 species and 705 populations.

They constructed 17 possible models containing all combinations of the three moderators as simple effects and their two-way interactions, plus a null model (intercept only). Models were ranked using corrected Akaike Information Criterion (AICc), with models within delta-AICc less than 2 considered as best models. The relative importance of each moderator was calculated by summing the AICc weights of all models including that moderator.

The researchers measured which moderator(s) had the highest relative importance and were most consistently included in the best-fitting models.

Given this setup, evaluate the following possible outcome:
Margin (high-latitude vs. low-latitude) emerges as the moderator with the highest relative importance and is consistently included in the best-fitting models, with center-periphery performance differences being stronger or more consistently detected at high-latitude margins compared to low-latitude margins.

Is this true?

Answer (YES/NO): NO